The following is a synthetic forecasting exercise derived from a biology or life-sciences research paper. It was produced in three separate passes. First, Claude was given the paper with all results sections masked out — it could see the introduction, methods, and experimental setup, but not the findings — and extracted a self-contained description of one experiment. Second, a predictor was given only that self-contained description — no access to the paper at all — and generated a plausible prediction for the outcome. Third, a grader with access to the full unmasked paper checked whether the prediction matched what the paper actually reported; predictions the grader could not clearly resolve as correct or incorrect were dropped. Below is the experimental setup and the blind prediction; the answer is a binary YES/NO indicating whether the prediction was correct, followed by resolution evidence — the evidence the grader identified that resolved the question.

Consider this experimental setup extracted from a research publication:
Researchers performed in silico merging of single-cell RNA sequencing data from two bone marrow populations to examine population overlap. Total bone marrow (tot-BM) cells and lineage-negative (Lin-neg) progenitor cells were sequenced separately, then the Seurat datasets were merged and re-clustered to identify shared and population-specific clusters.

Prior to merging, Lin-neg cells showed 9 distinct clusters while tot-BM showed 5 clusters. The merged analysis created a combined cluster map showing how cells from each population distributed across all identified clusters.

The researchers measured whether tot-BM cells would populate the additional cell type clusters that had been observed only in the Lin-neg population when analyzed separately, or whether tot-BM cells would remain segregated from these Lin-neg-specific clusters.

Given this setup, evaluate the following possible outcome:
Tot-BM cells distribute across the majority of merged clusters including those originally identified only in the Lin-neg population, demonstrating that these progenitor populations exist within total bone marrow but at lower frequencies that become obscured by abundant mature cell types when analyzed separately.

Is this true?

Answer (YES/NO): YES